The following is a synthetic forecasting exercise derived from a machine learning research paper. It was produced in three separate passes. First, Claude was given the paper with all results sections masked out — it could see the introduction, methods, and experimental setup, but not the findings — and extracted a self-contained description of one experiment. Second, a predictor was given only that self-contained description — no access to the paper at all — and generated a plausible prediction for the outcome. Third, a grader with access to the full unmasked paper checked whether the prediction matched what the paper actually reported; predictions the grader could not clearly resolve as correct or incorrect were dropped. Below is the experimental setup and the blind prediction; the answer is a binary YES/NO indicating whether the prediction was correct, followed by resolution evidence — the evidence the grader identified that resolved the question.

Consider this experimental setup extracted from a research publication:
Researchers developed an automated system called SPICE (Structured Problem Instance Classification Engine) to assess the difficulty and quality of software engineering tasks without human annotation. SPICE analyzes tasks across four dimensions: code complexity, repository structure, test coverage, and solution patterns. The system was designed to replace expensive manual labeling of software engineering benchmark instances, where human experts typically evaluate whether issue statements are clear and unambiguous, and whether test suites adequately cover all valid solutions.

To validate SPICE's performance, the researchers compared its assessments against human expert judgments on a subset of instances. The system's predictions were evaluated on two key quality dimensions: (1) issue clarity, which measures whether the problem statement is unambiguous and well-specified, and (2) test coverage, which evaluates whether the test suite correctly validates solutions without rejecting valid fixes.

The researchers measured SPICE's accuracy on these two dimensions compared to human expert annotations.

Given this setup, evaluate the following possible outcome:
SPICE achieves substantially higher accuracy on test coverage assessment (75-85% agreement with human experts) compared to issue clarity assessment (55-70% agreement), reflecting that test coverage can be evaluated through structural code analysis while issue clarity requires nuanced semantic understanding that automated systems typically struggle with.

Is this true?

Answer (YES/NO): NO